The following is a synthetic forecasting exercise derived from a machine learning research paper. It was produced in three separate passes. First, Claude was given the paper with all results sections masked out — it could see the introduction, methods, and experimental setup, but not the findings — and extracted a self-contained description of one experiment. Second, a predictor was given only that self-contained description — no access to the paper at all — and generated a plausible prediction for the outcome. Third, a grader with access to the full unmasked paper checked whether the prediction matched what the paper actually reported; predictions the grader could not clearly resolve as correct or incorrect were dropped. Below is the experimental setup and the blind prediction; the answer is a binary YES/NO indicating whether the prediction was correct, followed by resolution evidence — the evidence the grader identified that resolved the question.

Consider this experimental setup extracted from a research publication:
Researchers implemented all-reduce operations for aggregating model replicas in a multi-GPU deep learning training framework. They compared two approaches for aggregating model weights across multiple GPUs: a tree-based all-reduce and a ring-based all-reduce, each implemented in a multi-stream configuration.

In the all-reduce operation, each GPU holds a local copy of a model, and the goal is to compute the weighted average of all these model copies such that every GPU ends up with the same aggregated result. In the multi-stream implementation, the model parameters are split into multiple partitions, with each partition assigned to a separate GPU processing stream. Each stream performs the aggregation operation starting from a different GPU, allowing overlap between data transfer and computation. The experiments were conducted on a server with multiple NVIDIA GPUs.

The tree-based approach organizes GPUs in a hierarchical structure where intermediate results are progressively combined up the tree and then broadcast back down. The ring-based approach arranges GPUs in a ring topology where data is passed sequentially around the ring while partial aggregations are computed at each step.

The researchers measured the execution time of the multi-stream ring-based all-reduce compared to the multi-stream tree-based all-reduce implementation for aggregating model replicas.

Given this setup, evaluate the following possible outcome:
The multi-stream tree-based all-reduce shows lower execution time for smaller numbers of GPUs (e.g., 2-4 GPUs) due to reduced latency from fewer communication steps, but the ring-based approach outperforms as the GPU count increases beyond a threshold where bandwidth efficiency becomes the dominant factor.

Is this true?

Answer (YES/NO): NO